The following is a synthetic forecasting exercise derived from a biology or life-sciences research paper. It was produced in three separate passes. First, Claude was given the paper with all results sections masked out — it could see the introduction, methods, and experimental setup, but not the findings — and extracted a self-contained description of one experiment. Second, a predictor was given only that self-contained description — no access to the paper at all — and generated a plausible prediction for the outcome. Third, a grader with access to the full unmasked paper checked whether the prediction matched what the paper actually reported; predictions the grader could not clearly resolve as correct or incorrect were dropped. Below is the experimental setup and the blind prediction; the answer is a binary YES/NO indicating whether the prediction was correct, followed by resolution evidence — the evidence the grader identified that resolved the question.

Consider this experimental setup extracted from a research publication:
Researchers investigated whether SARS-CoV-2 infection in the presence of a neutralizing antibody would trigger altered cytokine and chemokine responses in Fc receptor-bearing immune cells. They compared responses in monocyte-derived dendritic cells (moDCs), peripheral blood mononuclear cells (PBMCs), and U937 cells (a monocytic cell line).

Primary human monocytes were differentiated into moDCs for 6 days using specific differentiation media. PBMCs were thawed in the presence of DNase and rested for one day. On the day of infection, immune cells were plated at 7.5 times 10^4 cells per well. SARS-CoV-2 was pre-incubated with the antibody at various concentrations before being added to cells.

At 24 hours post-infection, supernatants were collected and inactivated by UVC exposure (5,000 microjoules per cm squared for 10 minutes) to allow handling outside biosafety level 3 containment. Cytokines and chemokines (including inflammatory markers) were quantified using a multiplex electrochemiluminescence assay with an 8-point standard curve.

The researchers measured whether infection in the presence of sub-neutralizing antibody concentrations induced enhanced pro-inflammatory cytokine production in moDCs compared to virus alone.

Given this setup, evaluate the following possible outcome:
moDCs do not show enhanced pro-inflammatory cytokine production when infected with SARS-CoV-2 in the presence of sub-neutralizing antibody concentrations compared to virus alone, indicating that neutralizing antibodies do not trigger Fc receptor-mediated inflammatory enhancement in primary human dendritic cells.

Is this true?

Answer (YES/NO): YES